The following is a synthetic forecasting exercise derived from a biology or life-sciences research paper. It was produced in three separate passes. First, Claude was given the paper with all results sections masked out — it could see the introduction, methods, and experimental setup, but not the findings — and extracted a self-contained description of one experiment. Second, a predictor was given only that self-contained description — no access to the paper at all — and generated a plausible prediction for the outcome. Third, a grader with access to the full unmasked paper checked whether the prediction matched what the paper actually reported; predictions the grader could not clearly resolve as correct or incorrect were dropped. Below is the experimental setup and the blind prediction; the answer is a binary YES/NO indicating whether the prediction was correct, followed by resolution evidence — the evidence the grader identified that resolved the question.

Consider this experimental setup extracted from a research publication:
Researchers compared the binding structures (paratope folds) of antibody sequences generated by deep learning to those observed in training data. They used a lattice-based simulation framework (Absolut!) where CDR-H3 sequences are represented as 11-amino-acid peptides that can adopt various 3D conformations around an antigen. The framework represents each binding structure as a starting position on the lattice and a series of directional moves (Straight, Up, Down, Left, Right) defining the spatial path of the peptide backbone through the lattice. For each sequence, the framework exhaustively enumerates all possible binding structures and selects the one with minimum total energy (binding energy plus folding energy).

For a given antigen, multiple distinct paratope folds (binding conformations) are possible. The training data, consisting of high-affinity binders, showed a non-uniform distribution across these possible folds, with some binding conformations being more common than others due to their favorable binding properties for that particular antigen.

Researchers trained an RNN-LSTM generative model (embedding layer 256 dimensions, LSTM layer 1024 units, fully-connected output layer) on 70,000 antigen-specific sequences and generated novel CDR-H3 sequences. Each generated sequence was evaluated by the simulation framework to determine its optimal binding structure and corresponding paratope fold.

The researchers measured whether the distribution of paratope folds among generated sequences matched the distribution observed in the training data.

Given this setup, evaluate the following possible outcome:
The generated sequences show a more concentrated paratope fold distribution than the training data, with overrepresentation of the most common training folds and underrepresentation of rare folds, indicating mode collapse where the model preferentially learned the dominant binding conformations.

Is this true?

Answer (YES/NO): NO